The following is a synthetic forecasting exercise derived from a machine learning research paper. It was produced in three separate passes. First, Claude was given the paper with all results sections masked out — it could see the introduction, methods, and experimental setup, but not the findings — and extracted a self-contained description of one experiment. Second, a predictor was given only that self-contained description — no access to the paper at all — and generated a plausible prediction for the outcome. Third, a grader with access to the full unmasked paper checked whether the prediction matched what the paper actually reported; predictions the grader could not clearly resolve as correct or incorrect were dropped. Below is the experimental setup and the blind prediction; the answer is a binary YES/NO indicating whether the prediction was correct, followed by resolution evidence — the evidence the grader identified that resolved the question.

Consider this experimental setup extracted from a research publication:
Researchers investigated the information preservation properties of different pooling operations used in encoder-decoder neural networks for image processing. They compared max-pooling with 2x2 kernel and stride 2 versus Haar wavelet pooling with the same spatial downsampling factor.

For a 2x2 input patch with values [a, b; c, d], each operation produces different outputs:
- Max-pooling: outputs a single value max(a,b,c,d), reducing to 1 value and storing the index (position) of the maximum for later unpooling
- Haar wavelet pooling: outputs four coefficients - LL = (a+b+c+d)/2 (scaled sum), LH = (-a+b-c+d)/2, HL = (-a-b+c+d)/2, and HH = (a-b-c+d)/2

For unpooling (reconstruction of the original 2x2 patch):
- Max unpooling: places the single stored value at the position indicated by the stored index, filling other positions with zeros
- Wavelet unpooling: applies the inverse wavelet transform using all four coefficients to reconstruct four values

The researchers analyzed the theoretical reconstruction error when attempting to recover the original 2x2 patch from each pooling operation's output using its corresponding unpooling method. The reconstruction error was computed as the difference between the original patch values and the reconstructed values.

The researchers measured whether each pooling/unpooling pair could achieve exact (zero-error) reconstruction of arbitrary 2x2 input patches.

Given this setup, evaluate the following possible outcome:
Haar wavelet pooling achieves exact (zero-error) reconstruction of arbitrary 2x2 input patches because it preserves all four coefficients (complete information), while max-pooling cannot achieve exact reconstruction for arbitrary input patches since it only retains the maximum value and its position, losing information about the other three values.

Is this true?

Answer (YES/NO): YES